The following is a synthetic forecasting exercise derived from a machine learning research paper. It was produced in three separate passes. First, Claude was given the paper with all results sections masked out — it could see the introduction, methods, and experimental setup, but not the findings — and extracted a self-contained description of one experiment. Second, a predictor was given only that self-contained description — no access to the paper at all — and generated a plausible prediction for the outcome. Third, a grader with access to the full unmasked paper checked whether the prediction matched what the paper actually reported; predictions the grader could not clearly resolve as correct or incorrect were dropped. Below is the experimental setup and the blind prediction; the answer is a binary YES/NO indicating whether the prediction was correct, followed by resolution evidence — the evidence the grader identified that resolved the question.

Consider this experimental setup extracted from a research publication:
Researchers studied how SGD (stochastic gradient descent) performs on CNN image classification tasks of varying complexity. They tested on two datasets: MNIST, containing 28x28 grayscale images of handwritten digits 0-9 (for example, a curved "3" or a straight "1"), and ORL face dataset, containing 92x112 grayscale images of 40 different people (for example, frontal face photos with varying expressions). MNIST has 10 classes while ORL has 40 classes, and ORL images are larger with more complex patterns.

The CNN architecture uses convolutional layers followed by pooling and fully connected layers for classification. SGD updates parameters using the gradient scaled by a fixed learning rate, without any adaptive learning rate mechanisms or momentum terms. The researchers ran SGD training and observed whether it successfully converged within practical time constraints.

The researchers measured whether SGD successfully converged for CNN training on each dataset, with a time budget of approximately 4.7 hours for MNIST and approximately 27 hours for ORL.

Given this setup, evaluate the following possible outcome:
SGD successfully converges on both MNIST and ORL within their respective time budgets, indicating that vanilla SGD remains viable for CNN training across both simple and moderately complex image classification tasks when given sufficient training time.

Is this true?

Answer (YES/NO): NO